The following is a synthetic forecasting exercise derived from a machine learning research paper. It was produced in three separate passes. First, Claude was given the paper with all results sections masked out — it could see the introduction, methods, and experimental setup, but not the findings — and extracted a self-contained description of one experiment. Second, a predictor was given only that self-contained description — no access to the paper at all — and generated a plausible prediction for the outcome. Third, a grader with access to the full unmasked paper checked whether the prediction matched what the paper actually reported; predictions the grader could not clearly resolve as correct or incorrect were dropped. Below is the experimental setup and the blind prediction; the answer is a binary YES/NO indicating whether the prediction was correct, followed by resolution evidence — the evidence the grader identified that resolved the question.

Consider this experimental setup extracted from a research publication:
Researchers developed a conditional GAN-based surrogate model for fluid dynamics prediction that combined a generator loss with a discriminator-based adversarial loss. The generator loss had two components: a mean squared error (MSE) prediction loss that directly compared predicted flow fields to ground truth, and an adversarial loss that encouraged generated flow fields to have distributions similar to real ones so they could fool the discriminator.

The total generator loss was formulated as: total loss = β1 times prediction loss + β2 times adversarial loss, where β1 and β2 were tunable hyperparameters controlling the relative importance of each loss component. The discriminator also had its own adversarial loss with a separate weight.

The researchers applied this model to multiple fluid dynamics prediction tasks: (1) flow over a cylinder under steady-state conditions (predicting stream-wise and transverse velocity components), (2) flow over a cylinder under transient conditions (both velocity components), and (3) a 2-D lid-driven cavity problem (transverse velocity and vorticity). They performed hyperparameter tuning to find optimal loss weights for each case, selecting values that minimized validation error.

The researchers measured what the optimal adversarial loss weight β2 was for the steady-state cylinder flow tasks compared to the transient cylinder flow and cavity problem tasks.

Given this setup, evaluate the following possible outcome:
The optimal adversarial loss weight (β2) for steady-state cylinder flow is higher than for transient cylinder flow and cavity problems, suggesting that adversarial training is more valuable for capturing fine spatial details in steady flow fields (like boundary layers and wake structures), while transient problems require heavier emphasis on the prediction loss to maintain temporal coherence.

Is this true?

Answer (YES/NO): NO